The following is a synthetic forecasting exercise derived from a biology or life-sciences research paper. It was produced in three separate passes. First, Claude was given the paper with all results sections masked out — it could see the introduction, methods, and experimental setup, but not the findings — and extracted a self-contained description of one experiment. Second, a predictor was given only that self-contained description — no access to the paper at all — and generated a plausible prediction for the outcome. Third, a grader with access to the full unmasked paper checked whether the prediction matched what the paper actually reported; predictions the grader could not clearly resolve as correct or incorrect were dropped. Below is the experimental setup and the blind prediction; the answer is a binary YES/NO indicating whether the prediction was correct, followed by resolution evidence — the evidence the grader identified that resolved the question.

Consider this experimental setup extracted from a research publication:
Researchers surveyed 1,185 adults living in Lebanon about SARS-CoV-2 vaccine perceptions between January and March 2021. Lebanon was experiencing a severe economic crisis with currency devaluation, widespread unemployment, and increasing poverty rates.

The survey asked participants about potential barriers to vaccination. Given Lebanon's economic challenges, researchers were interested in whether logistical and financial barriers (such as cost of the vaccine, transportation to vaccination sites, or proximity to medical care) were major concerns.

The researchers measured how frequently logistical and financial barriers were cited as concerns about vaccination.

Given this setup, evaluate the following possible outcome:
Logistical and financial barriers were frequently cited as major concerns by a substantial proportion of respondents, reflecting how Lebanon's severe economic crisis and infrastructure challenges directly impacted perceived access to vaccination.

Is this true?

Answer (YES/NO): NO